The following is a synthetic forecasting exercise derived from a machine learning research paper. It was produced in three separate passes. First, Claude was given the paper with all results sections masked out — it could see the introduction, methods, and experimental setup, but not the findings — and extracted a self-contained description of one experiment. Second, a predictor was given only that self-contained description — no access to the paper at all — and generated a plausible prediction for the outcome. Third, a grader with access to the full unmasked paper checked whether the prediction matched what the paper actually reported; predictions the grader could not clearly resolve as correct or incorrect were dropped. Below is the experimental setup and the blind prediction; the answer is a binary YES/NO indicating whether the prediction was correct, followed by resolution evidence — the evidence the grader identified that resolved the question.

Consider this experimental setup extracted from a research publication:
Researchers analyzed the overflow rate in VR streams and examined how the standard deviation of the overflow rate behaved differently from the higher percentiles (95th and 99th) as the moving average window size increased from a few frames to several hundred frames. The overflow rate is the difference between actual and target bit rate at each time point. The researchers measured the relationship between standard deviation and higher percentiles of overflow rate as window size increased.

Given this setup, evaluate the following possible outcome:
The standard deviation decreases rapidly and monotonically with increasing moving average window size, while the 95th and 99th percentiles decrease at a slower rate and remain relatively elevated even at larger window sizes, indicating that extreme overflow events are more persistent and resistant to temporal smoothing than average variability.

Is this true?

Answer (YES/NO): NO